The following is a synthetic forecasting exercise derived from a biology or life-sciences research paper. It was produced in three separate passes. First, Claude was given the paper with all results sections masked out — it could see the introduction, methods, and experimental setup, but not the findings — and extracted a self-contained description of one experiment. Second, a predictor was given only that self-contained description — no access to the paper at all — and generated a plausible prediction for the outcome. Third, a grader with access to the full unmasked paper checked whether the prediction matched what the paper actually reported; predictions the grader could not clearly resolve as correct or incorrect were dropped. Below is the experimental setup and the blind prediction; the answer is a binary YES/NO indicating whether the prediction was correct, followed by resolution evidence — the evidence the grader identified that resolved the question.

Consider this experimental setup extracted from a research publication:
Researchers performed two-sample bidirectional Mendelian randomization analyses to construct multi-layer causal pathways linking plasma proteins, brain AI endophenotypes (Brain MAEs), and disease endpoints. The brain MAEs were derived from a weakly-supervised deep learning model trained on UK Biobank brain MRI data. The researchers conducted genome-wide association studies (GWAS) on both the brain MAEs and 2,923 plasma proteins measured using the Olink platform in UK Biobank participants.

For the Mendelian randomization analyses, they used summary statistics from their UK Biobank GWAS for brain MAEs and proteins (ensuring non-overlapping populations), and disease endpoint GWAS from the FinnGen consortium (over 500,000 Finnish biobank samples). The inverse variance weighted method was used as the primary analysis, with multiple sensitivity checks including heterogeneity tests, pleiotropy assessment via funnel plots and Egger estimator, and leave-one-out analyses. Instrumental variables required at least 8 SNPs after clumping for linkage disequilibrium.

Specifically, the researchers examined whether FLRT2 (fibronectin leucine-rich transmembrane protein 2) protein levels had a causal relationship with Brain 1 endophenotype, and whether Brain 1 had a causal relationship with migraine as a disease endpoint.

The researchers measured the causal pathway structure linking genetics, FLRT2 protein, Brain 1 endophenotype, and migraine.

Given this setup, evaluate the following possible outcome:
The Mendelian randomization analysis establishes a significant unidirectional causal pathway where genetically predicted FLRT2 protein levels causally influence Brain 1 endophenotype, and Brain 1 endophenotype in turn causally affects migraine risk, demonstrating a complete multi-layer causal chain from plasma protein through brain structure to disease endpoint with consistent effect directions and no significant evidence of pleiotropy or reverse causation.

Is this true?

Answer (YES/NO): YES